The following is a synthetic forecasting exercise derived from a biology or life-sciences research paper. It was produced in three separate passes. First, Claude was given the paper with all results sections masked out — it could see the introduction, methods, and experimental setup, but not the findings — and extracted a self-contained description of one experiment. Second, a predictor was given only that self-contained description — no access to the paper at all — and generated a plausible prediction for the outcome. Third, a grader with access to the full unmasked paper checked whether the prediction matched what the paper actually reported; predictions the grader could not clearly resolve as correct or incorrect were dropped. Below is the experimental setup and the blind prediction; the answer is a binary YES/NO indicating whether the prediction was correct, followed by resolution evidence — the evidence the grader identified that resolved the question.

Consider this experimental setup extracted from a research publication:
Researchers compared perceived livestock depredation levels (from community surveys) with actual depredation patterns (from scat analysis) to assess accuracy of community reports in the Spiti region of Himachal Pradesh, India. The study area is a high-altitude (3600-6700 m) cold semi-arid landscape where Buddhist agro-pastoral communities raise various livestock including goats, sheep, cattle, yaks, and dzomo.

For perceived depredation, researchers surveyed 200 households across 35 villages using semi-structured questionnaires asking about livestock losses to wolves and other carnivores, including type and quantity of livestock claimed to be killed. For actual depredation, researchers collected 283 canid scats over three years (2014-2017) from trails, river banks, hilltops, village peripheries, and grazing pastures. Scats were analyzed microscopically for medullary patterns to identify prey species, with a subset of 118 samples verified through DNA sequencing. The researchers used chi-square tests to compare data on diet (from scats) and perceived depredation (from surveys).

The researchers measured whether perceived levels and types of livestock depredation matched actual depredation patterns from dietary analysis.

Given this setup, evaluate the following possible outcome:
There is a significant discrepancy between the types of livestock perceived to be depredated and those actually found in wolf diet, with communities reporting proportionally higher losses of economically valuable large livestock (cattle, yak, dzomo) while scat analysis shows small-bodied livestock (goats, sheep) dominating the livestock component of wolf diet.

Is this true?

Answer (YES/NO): NO